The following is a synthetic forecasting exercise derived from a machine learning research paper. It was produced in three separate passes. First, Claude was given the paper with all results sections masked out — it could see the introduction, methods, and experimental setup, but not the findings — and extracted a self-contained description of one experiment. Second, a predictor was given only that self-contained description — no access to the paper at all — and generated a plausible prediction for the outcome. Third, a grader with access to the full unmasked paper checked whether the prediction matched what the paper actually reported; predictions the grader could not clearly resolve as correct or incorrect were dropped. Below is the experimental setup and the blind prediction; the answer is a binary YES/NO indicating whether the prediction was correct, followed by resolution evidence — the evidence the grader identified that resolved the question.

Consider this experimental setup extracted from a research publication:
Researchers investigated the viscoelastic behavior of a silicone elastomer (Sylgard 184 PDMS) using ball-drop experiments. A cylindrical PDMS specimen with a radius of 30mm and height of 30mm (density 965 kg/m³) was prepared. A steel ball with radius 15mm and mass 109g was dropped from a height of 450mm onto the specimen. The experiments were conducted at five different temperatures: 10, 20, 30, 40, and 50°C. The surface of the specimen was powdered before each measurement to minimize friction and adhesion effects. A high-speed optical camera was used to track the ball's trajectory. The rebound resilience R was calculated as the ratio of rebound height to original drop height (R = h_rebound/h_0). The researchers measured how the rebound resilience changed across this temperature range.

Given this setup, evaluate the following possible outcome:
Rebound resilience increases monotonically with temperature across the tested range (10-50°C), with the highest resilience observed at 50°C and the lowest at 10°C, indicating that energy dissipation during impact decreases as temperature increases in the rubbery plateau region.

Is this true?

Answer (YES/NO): YES